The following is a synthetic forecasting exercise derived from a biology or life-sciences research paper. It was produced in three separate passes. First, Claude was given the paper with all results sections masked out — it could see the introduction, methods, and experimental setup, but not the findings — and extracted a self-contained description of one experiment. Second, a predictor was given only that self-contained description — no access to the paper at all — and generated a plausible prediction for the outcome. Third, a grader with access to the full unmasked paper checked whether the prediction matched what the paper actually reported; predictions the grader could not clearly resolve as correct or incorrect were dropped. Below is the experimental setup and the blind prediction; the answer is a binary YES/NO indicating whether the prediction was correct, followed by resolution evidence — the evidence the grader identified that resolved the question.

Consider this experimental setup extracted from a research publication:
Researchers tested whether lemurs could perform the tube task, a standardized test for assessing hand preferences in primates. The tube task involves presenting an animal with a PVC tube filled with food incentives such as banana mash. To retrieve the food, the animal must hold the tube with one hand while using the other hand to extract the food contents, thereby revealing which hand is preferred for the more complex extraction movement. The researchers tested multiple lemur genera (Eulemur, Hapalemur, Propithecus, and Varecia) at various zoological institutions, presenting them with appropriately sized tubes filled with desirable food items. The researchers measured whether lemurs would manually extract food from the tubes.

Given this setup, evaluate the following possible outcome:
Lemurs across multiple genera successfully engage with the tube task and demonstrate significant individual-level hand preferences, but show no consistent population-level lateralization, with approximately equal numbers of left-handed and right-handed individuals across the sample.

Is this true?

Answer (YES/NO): NO